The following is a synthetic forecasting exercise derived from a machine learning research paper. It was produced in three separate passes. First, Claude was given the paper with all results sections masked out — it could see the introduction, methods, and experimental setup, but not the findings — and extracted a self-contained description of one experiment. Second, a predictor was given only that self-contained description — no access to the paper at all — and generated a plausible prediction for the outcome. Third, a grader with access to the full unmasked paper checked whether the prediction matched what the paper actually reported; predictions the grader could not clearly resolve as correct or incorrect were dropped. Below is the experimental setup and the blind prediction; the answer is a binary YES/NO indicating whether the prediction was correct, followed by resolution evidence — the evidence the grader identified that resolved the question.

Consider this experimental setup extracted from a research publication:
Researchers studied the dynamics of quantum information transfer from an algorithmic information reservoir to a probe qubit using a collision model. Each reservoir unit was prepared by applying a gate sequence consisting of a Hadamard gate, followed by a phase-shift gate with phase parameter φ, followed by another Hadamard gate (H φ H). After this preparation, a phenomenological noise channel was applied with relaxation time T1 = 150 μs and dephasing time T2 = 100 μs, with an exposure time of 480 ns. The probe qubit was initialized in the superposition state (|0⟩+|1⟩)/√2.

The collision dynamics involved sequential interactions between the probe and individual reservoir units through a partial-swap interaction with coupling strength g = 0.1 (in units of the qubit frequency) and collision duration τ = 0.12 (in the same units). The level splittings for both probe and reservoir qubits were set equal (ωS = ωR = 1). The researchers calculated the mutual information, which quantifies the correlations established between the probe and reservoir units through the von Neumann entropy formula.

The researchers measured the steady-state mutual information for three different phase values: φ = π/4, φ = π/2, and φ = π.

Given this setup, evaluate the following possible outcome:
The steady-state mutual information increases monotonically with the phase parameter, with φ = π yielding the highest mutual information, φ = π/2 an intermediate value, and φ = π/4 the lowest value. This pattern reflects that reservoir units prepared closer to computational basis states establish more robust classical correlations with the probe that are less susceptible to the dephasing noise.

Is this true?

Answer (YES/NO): NO